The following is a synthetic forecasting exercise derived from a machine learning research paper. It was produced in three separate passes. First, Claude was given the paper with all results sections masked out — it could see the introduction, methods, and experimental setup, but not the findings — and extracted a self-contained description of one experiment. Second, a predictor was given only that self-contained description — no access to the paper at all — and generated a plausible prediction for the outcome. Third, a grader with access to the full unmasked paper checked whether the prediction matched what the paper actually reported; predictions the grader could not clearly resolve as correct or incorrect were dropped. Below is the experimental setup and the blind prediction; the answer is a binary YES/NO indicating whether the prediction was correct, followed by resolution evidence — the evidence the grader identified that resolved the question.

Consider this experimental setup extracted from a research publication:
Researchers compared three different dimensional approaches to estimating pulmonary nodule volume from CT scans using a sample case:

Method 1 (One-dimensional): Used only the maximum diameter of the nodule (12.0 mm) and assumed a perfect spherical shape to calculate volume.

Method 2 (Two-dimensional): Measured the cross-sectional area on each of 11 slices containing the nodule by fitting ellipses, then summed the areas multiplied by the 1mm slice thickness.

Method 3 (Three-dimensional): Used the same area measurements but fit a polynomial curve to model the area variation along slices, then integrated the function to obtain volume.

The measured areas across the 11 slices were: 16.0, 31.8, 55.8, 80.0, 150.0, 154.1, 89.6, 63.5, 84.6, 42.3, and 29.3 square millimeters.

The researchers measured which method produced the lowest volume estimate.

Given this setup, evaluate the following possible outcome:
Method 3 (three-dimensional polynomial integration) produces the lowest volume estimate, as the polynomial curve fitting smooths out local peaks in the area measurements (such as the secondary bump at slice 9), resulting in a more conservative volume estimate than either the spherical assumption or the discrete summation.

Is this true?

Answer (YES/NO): YES